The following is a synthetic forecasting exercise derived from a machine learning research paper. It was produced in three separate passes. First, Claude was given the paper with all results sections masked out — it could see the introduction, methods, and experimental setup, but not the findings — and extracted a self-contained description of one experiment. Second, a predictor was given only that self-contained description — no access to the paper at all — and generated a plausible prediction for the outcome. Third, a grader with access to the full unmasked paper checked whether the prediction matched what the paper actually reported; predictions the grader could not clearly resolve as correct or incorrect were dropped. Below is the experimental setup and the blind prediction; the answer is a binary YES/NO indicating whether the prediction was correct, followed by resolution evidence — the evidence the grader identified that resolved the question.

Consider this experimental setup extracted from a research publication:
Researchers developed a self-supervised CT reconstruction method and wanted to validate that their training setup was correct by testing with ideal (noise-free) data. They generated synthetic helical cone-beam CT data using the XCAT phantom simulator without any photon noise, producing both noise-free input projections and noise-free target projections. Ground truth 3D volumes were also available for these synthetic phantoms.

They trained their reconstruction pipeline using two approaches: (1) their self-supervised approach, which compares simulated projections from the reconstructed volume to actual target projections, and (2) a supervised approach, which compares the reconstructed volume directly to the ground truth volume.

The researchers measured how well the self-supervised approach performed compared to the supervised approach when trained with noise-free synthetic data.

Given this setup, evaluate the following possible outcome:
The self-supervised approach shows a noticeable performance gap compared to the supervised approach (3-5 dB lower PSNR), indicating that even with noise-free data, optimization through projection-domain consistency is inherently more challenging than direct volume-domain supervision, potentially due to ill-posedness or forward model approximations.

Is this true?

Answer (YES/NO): NO